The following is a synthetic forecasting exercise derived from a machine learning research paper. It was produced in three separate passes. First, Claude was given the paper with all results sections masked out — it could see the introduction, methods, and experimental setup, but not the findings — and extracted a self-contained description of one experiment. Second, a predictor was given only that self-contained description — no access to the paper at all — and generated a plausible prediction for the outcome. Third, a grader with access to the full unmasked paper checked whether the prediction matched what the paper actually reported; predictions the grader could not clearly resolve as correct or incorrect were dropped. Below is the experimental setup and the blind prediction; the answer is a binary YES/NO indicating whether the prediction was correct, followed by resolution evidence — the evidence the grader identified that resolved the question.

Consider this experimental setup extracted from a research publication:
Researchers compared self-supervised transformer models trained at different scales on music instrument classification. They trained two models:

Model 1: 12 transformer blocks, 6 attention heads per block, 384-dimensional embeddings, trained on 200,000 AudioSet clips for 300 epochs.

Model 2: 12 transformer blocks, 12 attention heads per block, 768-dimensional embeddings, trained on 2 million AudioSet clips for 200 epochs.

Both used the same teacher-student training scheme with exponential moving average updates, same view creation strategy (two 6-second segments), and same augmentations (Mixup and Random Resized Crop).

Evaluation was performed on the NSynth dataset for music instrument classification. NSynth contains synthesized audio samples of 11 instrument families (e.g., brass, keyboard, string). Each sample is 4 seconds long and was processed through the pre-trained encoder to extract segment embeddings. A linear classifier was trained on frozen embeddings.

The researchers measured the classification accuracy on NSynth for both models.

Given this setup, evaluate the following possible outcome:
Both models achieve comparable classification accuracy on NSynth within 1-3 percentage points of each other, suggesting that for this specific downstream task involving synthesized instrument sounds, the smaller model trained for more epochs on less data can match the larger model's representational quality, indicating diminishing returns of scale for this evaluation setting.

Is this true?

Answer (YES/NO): YES